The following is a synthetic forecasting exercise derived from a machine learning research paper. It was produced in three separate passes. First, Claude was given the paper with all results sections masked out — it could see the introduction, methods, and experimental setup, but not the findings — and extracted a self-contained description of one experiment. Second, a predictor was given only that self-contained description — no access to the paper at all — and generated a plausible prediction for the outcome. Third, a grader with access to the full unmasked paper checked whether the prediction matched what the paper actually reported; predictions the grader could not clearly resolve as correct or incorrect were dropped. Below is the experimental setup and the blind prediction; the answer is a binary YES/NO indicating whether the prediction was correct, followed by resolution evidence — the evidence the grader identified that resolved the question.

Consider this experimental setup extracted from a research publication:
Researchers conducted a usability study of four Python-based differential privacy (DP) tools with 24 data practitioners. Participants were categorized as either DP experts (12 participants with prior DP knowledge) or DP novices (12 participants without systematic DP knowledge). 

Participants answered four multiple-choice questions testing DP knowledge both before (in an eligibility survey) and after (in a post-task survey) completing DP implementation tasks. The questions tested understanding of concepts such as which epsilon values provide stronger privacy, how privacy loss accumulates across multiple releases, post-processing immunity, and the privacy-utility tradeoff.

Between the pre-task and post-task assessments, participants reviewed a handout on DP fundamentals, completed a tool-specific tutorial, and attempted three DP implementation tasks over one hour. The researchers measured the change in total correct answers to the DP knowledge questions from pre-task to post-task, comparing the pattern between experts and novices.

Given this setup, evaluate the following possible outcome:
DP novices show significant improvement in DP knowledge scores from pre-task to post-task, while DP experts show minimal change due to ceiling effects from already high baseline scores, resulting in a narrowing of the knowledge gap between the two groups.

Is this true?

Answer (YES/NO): YES